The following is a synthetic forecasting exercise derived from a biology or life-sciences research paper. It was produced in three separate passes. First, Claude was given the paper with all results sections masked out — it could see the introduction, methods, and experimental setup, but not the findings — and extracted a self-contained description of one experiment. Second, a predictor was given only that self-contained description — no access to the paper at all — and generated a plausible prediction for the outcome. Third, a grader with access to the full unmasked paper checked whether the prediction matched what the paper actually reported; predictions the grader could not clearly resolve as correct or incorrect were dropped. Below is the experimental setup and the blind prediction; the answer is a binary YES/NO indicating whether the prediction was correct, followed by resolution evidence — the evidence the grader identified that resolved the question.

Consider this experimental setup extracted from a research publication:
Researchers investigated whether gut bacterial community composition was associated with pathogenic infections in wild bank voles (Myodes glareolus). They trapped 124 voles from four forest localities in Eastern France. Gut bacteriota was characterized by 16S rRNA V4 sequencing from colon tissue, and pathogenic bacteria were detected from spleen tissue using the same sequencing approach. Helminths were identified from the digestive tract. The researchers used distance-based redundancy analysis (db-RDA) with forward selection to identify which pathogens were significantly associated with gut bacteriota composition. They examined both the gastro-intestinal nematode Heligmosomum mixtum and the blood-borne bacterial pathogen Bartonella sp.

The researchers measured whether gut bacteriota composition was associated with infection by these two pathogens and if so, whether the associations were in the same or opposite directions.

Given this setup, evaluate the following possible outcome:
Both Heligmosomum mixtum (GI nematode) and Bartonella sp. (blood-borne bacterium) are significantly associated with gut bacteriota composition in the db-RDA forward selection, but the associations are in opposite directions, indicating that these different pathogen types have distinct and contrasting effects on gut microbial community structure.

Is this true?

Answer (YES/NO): YES